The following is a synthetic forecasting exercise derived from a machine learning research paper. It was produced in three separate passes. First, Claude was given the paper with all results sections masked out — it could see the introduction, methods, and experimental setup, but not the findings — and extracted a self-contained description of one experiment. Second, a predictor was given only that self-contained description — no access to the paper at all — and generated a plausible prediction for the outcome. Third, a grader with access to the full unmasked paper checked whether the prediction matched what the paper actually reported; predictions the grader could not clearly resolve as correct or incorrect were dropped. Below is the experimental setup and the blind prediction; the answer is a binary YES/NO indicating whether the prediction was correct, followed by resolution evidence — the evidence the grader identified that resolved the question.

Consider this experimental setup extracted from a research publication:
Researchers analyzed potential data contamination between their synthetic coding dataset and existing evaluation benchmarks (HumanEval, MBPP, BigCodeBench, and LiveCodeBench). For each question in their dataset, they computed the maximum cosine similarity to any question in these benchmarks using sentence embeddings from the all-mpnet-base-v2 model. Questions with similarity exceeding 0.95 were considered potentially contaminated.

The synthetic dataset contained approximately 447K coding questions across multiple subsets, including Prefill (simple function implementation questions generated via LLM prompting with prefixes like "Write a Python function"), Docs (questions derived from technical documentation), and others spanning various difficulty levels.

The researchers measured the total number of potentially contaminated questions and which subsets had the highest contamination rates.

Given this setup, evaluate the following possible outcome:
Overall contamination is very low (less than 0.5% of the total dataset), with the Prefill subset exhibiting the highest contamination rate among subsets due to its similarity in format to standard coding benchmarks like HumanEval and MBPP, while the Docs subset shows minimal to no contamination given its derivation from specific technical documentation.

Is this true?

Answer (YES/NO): YES